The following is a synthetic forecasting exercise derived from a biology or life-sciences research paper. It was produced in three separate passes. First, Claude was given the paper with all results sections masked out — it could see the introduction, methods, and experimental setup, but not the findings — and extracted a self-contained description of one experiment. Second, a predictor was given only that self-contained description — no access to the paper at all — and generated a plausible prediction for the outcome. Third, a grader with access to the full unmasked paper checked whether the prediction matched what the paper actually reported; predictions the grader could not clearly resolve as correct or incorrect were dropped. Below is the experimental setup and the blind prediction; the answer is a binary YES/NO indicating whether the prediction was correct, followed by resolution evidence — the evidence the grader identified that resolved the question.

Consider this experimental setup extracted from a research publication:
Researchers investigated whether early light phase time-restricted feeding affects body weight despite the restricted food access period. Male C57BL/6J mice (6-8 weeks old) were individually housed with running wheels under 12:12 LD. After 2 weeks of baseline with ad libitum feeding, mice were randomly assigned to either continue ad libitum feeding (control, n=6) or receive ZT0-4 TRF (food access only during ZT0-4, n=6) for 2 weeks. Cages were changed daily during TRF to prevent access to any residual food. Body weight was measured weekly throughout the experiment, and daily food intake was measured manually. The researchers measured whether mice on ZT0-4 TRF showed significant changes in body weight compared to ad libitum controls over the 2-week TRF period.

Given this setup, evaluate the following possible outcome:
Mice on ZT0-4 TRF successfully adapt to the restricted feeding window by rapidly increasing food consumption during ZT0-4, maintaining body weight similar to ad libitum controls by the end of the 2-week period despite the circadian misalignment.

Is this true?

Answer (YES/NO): NO